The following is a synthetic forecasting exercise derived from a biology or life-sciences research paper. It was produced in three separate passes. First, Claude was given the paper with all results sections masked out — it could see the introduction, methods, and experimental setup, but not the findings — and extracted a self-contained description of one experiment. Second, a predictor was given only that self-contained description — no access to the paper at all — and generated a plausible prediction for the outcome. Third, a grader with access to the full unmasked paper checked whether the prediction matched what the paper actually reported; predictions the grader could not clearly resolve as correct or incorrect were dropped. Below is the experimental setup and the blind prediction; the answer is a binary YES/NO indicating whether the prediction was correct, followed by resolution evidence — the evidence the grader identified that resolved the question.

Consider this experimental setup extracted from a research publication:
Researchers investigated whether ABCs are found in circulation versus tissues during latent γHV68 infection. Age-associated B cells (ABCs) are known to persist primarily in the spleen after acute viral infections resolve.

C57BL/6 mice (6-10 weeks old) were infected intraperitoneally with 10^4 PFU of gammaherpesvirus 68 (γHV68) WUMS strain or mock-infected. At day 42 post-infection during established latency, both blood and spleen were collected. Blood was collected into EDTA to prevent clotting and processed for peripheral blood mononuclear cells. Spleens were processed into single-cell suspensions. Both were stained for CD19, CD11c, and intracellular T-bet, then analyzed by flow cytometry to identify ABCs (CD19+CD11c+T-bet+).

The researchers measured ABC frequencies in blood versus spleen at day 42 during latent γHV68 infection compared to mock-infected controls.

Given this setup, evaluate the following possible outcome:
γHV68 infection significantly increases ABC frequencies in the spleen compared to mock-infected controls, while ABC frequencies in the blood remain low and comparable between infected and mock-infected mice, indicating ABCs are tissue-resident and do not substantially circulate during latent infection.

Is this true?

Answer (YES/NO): YES